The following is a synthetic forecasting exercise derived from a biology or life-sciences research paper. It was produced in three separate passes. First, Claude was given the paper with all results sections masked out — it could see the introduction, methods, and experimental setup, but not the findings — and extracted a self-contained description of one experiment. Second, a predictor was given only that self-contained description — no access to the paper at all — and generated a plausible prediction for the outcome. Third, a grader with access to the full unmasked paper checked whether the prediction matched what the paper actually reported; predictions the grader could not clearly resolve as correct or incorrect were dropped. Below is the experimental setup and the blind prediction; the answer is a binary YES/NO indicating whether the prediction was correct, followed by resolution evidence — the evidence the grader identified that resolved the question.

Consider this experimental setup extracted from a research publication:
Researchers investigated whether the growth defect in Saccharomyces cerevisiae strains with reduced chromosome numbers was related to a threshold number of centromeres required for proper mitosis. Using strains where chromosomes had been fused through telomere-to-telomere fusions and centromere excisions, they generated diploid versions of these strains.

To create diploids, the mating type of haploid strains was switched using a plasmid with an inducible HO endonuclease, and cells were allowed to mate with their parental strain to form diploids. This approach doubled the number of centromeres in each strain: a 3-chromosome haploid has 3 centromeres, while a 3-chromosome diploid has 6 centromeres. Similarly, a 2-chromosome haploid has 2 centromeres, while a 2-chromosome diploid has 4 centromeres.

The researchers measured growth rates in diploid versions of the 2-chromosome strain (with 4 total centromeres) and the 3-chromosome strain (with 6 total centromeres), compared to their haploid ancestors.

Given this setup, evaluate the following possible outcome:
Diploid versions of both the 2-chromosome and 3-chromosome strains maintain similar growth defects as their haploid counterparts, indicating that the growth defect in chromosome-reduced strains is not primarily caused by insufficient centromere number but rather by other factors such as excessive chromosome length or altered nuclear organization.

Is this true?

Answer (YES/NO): NO